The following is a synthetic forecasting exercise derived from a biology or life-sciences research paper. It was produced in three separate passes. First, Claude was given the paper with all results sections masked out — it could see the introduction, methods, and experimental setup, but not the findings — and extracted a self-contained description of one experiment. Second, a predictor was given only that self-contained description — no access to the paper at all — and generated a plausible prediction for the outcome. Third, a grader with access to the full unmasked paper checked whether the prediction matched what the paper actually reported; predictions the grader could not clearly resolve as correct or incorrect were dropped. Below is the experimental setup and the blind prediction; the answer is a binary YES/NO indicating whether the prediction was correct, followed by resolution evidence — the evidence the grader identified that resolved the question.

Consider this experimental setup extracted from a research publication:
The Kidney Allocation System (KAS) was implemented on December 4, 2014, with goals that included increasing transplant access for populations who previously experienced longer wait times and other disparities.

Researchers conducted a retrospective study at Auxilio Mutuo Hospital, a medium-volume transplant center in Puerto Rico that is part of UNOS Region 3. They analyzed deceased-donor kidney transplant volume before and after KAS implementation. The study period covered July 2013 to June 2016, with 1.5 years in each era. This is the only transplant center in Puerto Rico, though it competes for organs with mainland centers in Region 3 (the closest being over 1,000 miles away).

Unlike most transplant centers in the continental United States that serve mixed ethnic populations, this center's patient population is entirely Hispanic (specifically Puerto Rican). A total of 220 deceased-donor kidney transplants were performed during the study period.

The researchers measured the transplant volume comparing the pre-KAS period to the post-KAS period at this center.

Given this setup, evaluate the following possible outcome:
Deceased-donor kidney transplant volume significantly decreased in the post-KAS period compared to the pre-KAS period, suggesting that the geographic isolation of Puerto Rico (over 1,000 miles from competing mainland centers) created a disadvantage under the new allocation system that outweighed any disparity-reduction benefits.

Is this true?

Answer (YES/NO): NO